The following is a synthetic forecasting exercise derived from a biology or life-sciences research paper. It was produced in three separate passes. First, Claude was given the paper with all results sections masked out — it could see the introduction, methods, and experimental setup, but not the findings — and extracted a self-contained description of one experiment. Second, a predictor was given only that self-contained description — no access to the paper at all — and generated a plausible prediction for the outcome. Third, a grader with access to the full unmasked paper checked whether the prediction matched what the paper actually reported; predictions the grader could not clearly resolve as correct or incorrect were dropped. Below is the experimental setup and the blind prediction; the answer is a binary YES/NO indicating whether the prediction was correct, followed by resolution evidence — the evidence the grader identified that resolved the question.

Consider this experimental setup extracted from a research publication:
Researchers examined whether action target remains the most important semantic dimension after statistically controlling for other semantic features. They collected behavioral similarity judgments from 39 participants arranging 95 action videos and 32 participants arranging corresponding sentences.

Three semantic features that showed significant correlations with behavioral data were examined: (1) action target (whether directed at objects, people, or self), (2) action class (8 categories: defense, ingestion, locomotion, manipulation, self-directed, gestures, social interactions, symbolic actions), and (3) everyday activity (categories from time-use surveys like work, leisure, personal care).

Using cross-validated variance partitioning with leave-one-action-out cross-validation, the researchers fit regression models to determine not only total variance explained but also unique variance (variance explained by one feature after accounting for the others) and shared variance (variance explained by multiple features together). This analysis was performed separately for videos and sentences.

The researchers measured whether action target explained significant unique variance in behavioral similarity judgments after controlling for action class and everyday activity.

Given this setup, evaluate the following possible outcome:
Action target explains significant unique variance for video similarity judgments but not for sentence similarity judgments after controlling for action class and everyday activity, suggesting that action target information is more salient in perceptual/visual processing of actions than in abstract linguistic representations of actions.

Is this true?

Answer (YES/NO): NO